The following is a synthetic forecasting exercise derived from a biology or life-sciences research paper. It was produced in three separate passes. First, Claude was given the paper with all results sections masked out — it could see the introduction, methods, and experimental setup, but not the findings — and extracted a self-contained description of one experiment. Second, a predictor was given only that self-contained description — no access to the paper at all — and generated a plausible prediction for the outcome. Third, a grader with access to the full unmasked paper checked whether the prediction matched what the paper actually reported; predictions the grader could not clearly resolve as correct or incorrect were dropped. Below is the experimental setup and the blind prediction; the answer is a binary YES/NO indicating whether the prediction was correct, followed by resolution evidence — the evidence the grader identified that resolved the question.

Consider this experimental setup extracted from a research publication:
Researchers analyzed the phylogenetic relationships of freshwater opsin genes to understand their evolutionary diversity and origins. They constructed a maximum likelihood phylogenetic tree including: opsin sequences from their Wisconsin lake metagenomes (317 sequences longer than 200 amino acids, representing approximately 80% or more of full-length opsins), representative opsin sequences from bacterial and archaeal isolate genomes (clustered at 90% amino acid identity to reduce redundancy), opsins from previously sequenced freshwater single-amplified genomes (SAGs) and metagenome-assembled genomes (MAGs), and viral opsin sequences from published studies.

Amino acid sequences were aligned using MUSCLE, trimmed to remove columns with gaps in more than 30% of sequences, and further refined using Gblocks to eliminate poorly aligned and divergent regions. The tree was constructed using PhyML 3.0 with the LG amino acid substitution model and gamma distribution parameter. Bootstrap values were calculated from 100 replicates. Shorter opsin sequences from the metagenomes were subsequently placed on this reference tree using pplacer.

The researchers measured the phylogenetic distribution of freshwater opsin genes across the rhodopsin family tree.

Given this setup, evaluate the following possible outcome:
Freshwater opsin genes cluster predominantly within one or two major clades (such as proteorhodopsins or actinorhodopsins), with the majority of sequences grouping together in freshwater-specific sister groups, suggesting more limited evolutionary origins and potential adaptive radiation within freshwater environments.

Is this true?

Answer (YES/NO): NO